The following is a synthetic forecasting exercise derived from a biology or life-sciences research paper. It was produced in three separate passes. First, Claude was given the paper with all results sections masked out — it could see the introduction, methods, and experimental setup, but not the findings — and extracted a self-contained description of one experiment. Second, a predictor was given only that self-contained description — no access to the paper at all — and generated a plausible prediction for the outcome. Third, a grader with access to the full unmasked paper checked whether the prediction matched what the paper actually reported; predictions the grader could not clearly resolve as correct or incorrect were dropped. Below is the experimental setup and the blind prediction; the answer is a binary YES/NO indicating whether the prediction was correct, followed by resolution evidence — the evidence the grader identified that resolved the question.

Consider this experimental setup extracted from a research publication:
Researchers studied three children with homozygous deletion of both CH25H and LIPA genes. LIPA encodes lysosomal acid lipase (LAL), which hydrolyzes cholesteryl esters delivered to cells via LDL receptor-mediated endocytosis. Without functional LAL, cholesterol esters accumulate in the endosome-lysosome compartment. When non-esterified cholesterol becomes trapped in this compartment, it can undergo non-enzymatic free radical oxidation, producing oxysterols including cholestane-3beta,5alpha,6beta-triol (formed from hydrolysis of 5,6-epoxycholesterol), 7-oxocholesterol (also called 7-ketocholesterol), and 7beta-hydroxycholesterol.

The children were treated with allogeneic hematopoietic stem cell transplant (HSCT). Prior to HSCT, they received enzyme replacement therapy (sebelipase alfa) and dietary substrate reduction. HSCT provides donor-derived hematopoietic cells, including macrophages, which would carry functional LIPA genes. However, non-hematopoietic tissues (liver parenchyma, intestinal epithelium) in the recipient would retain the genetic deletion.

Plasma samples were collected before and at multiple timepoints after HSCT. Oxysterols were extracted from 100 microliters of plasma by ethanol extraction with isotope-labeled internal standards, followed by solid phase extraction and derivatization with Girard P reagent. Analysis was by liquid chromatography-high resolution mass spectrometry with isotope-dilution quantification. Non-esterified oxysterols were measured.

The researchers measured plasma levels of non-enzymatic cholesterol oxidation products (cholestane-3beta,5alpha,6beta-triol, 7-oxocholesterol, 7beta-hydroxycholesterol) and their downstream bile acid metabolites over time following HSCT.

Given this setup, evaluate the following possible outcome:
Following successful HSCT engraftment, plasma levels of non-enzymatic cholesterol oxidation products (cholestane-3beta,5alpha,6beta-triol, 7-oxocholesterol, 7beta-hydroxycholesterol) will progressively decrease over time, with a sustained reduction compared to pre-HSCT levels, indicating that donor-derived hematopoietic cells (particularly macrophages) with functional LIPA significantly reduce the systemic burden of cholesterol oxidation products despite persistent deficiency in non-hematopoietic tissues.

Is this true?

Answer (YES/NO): NO